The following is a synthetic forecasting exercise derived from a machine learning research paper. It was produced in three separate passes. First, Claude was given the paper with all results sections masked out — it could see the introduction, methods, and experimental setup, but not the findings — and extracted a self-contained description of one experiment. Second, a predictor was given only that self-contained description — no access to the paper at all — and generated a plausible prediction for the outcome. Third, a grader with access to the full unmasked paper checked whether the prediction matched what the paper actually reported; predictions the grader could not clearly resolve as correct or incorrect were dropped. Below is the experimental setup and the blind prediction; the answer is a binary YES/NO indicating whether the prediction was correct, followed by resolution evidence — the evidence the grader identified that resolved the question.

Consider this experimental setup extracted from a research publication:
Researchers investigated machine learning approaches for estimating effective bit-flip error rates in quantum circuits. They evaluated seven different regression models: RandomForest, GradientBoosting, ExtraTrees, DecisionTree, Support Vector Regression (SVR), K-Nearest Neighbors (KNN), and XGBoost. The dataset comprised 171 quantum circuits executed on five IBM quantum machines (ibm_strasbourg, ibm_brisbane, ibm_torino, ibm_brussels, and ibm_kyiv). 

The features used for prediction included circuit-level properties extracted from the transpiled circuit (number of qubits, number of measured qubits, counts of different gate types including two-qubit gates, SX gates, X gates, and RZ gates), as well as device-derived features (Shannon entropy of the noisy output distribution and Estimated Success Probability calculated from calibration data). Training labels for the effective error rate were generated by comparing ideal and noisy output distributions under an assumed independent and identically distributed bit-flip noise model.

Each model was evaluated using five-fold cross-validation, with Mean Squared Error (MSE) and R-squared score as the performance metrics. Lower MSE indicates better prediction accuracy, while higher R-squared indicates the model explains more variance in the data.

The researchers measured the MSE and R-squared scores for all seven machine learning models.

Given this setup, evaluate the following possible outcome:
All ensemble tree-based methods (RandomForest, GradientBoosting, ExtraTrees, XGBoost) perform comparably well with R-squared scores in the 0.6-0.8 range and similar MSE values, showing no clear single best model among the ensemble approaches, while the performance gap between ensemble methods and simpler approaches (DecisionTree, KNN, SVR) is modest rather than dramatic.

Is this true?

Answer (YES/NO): NO